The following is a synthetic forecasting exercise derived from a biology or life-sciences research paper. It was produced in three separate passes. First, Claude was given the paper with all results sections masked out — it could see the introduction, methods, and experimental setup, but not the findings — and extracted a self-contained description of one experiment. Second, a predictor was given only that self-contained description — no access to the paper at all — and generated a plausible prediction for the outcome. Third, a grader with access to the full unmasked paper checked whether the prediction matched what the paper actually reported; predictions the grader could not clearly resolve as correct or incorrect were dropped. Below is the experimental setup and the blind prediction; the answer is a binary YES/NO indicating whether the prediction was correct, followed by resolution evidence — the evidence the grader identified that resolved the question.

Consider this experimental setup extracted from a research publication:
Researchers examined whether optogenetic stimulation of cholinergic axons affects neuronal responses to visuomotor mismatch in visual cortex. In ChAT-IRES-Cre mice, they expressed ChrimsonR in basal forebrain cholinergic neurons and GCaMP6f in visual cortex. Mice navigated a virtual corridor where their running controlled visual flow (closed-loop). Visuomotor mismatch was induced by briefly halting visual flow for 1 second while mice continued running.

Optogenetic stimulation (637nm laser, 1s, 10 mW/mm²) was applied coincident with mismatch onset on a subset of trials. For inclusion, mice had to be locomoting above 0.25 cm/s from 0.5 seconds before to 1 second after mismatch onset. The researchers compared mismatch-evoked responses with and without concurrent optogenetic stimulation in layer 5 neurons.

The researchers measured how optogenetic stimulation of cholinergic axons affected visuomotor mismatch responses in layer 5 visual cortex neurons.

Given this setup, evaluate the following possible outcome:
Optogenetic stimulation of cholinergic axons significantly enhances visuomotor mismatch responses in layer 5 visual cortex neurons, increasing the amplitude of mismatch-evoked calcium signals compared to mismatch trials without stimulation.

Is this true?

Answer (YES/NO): YES